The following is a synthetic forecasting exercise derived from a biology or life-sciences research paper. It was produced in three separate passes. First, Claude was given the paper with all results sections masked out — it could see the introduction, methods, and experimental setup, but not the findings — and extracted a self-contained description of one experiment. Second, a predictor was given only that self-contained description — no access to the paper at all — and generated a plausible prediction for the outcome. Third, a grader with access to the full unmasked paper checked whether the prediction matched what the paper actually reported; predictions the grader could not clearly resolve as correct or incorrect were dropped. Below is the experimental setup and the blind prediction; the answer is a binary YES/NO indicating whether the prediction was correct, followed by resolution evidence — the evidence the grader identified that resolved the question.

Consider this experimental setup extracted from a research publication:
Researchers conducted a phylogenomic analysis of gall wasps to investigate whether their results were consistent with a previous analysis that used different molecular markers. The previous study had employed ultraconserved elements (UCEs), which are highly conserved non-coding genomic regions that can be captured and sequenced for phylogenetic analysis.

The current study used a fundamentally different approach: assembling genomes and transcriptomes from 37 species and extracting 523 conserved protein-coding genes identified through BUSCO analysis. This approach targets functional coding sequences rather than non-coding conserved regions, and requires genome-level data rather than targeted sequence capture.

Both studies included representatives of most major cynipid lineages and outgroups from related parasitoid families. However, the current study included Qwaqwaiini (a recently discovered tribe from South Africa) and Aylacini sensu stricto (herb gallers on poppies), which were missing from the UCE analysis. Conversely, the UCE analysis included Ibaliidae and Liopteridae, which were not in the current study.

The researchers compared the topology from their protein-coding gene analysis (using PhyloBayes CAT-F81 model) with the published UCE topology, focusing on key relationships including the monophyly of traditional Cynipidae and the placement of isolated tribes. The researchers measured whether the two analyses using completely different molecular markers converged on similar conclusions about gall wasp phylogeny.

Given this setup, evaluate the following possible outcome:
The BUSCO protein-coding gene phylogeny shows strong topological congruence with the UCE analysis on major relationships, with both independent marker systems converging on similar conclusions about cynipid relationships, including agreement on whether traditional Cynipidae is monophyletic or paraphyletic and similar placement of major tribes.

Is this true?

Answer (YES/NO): YES